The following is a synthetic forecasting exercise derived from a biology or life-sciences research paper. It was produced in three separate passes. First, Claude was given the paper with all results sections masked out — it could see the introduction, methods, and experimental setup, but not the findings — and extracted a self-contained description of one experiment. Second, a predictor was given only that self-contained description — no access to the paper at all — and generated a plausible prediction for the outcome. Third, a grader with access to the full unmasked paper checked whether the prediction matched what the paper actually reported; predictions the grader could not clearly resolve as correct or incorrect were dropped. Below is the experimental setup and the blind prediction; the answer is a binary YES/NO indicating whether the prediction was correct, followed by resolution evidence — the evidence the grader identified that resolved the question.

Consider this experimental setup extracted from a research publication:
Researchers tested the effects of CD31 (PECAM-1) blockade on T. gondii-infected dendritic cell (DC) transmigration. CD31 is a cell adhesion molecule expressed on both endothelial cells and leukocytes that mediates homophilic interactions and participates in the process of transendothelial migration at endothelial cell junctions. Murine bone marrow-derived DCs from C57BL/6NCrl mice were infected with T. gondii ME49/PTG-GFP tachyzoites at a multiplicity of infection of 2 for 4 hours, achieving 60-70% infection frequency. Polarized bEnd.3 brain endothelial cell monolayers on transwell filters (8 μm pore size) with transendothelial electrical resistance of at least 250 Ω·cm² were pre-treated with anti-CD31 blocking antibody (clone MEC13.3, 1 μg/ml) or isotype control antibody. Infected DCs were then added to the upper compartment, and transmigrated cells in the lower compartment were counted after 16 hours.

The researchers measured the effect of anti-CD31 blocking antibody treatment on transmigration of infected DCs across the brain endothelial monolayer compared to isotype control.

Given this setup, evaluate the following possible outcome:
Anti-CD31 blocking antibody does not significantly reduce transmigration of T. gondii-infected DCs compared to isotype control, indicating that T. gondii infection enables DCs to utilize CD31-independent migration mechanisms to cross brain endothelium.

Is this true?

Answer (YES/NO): NO